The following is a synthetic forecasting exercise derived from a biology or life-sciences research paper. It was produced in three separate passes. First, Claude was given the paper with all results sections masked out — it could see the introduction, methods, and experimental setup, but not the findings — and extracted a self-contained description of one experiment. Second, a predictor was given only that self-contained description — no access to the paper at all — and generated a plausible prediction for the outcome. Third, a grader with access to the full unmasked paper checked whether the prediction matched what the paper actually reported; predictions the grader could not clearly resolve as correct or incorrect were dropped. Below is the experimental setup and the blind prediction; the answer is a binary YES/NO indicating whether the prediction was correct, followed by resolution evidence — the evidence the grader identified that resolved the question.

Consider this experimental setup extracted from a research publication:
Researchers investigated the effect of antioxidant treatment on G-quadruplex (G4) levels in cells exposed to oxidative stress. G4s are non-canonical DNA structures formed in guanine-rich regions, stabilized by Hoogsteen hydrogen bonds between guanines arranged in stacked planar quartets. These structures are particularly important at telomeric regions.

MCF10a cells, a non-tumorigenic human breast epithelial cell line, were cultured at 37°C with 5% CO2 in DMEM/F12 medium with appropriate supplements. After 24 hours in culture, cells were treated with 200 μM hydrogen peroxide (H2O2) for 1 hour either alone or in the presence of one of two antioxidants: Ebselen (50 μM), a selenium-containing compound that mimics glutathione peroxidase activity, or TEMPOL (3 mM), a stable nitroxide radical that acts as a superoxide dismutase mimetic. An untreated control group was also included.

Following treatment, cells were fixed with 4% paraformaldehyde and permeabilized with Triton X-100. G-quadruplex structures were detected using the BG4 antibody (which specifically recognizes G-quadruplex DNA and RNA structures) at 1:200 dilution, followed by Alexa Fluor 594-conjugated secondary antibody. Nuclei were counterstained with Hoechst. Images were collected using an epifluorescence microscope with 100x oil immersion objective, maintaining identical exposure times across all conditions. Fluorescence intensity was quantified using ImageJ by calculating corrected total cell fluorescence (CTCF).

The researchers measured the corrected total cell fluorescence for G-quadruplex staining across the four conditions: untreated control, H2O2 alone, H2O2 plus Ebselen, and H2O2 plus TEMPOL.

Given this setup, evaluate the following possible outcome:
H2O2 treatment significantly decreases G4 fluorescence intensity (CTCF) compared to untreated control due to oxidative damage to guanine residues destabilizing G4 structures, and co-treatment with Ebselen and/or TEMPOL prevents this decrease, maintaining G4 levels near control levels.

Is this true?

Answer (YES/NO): NO